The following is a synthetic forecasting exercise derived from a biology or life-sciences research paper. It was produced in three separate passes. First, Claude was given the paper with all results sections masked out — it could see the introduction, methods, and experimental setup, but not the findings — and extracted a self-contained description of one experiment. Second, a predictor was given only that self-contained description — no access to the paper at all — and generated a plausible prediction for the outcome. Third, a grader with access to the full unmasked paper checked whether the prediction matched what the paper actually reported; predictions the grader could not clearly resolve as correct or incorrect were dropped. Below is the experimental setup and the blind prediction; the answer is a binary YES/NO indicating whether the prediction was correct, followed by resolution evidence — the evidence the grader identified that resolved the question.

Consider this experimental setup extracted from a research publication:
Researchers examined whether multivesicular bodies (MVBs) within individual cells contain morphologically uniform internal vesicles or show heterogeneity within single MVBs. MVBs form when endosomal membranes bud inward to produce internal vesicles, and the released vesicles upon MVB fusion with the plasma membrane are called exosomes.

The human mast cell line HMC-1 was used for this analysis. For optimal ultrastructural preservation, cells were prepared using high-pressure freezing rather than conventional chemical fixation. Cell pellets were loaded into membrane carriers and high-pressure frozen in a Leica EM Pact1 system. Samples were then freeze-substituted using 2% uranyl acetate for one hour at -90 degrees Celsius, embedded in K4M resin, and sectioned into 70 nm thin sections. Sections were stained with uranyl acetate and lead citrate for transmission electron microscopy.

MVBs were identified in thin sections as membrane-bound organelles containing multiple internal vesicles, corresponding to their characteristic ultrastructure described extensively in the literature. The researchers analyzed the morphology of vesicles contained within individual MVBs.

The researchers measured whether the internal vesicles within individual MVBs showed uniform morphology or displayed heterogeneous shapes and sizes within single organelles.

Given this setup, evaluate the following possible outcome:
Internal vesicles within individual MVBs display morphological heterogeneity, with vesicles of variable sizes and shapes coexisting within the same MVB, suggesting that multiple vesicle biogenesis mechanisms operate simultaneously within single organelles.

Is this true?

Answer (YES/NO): YES